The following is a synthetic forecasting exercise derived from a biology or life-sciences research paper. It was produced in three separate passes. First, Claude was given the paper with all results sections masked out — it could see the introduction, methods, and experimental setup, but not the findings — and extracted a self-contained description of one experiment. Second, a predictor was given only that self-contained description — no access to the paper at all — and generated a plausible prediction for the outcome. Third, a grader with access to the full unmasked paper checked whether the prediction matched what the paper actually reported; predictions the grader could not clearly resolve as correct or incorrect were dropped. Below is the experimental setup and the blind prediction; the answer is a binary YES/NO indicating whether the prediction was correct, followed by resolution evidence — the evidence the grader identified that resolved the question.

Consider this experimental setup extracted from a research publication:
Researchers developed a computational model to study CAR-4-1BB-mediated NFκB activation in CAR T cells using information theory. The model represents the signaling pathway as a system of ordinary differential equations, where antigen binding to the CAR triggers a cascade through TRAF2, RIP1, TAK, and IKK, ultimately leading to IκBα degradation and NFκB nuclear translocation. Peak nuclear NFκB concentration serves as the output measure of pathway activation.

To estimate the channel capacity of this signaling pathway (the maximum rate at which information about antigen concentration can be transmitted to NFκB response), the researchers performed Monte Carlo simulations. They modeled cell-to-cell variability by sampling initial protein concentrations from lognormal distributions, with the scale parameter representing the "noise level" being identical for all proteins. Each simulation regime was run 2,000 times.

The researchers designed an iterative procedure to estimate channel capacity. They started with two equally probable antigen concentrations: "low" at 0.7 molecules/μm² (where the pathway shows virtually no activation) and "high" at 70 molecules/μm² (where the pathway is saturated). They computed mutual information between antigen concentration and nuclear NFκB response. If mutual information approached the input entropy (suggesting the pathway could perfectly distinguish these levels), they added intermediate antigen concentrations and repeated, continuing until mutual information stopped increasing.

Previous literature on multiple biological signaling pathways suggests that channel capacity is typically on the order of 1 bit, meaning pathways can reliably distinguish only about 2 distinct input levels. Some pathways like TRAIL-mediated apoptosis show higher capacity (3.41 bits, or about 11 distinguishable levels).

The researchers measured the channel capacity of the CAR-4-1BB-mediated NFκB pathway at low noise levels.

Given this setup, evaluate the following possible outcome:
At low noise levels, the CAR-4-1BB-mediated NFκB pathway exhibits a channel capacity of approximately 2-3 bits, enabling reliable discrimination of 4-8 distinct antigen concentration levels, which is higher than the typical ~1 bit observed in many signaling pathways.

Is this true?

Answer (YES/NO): NO